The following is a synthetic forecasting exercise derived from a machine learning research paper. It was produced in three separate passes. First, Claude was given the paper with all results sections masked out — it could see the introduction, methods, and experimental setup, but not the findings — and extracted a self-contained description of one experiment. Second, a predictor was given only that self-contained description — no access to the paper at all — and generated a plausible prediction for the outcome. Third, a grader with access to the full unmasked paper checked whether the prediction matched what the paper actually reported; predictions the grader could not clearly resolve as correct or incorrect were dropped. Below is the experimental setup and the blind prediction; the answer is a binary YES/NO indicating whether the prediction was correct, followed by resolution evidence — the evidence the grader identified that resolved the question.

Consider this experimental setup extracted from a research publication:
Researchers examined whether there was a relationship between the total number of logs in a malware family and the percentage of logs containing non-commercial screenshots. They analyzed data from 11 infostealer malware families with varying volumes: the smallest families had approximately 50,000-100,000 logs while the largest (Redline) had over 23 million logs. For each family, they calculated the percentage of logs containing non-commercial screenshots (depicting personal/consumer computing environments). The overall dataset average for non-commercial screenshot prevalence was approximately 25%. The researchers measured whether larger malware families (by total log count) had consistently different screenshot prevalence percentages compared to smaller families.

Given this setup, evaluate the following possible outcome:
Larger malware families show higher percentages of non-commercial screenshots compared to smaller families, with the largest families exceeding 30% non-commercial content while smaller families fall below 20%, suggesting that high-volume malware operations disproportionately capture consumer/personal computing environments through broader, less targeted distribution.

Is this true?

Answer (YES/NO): NO